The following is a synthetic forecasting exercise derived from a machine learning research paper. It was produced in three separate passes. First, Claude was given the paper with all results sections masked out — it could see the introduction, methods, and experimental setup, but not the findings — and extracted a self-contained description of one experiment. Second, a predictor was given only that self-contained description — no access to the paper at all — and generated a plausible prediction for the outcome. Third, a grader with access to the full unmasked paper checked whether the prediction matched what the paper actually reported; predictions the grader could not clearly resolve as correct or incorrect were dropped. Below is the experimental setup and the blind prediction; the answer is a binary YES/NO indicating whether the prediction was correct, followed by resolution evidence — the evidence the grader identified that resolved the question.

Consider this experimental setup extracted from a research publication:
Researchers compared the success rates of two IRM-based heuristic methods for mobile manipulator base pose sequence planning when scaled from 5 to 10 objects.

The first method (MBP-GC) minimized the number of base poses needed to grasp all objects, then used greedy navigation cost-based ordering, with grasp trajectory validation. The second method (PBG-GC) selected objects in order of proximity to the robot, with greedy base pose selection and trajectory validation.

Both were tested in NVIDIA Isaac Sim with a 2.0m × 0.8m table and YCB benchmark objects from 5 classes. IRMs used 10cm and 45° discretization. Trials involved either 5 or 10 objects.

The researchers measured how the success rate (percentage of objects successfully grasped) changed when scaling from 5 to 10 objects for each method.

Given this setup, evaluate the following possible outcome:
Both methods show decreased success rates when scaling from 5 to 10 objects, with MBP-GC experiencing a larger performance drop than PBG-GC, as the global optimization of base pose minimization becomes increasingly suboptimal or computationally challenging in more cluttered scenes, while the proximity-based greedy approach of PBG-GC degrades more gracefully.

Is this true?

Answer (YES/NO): NO